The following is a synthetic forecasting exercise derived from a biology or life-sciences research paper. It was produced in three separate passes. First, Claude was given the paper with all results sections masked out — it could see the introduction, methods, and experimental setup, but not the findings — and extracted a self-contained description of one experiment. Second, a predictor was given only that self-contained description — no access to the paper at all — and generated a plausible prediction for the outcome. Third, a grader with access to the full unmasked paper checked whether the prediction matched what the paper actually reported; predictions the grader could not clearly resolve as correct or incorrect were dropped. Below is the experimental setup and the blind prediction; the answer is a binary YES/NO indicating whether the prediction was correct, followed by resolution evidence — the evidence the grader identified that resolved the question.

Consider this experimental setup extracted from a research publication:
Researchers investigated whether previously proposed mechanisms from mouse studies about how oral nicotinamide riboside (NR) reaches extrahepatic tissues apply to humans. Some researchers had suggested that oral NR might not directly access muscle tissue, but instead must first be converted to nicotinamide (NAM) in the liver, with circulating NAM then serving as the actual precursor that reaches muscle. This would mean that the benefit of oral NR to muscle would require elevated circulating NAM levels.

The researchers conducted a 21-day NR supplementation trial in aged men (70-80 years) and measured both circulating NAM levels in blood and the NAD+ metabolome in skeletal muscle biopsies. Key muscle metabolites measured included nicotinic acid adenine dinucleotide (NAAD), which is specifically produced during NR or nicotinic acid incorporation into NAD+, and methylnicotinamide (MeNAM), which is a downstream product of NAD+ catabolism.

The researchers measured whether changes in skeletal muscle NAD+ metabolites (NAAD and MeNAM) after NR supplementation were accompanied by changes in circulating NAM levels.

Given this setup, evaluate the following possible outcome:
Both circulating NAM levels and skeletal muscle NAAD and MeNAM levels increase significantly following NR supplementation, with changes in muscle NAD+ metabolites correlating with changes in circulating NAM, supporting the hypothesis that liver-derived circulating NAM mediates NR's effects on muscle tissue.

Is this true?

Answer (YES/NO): NO